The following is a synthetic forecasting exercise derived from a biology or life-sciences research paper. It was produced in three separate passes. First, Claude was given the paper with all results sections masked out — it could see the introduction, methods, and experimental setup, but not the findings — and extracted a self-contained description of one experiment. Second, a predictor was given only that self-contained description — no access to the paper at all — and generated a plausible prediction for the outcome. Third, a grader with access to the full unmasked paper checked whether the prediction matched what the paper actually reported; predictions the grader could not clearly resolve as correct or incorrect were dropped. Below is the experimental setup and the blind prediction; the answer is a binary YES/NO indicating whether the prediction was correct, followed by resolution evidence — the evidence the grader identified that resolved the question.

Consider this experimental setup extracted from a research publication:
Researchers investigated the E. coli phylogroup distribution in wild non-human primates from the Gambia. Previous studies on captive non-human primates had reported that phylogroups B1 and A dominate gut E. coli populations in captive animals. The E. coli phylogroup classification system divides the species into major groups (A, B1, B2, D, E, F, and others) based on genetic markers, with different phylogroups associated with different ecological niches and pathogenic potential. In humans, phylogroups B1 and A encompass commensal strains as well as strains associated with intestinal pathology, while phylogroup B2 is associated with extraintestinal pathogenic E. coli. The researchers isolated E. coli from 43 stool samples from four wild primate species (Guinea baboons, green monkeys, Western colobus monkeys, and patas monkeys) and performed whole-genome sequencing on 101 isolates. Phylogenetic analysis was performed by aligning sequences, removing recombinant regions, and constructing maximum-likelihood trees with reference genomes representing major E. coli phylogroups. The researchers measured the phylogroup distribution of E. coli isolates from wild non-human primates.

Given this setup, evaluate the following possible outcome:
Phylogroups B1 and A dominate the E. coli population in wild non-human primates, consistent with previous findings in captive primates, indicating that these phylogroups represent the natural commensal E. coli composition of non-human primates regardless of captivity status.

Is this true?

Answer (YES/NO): NO